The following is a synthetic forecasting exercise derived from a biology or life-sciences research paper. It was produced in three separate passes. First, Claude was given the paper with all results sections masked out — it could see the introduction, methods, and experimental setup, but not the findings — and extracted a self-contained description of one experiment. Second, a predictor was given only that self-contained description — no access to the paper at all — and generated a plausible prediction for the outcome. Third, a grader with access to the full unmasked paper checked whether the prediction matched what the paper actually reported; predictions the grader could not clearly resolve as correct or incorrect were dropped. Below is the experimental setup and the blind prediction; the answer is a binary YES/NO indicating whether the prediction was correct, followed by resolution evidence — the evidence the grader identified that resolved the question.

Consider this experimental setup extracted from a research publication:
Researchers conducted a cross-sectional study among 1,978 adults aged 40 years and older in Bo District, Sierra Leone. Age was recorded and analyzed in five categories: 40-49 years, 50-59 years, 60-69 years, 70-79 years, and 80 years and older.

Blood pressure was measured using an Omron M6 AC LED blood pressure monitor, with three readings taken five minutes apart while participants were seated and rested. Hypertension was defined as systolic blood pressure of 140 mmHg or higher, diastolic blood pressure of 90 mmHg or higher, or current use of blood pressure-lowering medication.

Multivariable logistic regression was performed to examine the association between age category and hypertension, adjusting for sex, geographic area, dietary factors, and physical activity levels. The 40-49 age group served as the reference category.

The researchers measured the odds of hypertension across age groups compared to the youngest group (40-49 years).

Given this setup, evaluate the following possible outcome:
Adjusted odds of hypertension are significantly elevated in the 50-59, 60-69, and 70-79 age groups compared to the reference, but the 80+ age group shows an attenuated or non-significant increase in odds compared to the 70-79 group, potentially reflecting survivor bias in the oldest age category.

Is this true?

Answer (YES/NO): NO